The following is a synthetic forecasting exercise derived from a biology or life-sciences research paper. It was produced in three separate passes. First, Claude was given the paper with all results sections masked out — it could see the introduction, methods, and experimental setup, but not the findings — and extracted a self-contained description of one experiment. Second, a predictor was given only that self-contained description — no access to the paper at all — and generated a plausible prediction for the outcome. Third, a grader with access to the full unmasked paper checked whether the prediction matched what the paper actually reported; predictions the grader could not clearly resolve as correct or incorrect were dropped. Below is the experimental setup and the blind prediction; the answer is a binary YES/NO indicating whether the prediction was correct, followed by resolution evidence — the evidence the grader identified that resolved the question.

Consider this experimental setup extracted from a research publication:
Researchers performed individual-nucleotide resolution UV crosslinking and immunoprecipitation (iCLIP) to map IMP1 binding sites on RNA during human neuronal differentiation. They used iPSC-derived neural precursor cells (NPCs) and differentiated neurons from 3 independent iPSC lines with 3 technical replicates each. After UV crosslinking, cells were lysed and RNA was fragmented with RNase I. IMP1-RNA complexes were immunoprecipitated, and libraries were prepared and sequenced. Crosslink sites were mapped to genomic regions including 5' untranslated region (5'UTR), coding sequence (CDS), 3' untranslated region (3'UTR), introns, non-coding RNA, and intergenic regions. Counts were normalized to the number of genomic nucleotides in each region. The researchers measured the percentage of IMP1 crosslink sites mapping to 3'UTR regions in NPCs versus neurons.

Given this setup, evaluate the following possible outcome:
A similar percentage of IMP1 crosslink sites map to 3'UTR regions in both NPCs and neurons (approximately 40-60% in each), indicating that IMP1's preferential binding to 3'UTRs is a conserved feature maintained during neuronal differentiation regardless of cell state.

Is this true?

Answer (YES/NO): NO